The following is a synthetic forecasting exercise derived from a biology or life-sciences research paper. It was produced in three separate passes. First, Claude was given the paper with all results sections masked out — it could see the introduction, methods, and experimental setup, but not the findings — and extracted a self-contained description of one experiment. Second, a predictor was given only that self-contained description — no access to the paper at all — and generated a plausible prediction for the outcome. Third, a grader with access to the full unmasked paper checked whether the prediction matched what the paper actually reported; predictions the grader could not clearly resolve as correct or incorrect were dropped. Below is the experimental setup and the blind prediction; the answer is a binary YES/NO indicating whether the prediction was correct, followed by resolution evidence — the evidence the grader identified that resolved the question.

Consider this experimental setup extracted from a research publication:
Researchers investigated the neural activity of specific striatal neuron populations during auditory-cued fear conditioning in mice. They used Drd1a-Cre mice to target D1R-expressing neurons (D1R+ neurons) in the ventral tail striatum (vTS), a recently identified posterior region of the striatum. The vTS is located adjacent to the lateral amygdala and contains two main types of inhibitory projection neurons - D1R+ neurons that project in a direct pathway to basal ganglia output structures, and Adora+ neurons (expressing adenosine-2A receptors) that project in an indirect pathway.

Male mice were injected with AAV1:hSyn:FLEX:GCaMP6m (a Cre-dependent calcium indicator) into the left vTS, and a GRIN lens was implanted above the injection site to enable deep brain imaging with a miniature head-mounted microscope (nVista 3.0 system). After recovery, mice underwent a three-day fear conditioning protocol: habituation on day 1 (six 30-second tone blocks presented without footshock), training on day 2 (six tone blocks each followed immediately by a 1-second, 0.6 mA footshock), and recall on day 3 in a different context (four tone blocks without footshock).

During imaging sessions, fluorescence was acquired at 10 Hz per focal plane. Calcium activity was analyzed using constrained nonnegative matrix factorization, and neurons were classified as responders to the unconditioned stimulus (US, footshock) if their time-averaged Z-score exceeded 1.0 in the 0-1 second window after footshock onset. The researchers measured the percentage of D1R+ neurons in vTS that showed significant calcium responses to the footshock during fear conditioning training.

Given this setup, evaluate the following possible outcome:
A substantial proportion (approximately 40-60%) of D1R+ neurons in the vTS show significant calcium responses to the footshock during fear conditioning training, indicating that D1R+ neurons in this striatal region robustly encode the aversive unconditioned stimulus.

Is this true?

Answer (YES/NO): NO